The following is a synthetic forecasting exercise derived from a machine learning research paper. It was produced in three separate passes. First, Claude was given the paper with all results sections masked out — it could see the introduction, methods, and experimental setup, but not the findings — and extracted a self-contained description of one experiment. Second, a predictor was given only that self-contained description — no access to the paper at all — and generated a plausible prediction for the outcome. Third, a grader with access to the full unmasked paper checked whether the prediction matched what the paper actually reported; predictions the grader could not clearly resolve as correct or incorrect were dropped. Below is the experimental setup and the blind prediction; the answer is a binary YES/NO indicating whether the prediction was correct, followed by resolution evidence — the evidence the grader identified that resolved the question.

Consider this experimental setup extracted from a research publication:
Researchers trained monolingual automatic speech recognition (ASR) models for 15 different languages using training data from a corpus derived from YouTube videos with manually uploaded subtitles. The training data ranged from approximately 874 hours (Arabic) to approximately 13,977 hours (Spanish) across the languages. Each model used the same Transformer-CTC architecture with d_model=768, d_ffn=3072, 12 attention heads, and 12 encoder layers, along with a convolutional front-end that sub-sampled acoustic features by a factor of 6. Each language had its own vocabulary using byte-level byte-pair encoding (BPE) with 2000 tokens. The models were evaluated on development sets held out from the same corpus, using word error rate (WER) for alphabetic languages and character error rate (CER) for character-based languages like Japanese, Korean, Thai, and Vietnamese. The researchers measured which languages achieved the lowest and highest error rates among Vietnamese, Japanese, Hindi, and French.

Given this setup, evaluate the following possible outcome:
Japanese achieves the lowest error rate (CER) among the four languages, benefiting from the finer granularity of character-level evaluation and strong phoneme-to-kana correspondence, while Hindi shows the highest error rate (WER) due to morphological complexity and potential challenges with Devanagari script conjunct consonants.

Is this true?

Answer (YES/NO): YES